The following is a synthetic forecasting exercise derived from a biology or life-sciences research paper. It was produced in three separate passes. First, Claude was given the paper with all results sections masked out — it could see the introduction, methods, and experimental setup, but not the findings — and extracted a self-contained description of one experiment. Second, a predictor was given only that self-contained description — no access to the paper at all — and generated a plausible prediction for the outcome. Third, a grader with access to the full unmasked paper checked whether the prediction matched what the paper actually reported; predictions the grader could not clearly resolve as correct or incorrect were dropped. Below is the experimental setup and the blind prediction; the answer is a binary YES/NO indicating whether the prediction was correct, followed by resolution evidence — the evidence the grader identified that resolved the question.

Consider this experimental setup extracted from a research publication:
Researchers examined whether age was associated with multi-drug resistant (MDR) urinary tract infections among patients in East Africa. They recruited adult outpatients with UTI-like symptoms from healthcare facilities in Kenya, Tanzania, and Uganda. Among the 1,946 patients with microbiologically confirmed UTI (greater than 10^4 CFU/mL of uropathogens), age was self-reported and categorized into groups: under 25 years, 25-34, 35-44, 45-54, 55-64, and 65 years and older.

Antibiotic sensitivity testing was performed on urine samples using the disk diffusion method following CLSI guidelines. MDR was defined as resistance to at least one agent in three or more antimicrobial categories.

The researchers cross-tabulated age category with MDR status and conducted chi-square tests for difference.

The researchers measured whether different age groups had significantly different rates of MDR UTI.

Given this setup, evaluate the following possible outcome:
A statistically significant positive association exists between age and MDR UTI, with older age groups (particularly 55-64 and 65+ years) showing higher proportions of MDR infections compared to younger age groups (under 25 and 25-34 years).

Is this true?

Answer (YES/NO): NO